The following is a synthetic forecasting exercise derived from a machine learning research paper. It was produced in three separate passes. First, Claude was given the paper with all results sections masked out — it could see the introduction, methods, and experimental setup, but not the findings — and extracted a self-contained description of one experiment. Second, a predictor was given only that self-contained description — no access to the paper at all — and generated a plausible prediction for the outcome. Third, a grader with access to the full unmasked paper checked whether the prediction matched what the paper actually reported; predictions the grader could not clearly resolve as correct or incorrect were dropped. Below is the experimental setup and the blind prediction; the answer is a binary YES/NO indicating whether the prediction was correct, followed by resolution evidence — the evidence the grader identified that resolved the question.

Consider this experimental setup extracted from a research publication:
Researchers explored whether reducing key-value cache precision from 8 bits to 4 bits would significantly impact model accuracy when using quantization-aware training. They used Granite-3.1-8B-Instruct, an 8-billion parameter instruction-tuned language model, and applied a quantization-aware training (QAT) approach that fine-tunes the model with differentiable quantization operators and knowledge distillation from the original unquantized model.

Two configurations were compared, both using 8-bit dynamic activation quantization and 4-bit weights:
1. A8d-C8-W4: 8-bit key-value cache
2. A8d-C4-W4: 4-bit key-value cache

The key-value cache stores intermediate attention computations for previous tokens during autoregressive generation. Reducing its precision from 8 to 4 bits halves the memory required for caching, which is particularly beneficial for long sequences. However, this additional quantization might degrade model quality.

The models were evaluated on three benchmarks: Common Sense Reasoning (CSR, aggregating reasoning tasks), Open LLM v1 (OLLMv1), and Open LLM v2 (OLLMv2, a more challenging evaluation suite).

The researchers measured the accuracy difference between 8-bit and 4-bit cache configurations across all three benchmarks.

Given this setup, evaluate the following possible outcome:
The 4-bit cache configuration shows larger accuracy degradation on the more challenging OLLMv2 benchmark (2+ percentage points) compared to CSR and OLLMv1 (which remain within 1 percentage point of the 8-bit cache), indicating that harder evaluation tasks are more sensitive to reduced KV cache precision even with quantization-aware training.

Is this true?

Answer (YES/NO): NO